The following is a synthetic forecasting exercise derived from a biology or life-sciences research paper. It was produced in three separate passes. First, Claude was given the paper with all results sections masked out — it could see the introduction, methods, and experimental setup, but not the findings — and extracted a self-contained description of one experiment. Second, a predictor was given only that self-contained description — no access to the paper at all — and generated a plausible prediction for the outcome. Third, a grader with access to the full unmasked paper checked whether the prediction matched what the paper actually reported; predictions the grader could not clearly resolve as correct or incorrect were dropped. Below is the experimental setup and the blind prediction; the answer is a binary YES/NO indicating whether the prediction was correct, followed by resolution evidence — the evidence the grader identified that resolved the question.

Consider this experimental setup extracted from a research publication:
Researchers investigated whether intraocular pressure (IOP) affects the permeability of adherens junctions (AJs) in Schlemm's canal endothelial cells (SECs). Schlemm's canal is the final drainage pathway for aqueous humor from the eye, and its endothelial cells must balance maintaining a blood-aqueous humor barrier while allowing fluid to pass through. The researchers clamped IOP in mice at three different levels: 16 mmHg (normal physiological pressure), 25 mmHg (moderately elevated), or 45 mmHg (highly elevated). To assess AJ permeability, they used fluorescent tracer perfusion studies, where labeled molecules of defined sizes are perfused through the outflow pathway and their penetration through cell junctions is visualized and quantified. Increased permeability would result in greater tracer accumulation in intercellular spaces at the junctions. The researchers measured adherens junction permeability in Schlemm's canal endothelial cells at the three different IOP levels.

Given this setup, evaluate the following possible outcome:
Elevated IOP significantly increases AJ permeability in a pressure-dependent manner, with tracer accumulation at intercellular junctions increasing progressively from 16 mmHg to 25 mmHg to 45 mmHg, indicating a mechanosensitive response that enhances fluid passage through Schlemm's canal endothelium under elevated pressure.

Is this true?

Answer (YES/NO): YES